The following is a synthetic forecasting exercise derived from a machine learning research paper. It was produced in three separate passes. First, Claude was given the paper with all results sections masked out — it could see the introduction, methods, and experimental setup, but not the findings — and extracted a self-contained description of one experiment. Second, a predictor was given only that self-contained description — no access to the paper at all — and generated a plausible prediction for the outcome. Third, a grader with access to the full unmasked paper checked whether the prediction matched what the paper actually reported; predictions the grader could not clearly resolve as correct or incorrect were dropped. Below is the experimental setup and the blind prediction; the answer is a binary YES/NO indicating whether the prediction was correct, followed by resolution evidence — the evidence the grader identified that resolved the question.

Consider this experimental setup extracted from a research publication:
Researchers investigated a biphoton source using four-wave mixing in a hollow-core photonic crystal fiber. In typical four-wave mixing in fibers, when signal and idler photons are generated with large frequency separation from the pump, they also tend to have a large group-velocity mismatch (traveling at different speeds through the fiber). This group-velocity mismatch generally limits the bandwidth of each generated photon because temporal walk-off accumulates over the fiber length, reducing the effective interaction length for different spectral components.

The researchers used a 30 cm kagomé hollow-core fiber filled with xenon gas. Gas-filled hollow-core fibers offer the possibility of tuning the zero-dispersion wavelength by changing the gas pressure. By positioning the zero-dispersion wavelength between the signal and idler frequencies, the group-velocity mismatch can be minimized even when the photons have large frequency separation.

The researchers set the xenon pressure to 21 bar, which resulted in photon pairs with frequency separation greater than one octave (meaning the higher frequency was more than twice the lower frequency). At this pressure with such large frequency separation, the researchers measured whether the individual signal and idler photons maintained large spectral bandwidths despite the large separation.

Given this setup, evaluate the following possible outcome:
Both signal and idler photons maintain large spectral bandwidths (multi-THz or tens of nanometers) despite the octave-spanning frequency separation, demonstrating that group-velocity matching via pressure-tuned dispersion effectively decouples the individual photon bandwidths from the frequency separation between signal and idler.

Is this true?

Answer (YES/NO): YES